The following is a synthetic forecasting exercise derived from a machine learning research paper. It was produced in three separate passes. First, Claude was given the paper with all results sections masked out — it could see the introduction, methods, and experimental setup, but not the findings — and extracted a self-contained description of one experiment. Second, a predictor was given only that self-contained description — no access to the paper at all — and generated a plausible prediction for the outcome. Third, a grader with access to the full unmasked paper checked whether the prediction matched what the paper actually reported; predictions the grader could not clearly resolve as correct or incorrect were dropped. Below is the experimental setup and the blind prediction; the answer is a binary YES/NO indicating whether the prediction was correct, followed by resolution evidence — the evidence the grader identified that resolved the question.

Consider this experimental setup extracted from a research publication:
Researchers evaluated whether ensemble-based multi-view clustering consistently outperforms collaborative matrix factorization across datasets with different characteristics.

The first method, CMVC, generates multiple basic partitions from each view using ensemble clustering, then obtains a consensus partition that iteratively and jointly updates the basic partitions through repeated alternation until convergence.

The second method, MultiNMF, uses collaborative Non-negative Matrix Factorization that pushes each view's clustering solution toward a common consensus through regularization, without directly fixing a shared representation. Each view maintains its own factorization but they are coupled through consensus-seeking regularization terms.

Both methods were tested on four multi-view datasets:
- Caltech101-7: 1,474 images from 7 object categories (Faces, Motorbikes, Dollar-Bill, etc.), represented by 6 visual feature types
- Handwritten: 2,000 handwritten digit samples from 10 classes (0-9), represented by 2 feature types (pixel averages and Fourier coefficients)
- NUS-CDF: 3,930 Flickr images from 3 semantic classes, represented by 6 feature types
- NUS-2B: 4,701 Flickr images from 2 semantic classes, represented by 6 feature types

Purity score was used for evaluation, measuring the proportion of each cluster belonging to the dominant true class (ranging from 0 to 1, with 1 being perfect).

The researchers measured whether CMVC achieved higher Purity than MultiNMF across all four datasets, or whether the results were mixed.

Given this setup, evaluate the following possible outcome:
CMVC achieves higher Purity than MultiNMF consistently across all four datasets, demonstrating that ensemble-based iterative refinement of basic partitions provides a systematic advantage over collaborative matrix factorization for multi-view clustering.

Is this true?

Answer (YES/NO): YES